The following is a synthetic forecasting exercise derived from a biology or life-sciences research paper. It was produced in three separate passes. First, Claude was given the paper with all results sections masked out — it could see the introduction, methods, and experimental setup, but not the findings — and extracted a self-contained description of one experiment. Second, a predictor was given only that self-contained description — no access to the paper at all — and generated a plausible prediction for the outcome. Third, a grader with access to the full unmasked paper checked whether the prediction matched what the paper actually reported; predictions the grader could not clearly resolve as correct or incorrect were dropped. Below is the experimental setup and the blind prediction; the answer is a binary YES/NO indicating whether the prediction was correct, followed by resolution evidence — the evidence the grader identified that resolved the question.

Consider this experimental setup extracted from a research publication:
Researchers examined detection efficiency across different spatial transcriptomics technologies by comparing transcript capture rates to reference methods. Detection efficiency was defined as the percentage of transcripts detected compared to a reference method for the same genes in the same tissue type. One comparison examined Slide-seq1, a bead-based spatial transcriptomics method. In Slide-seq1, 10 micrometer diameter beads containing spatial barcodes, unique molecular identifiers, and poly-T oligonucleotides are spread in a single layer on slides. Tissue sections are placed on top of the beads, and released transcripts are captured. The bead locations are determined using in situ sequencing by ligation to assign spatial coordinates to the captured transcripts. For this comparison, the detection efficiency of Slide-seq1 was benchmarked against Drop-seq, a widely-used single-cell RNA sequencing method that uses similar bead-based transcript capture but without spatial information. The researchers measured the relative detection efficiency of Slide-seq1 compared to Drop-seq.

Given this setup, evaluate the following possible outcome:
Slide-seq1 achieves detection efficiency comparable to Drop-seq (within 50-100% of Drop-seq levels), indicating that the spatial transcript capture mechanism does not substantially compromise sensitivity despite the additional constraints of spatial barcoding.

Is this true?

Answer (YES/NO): NO